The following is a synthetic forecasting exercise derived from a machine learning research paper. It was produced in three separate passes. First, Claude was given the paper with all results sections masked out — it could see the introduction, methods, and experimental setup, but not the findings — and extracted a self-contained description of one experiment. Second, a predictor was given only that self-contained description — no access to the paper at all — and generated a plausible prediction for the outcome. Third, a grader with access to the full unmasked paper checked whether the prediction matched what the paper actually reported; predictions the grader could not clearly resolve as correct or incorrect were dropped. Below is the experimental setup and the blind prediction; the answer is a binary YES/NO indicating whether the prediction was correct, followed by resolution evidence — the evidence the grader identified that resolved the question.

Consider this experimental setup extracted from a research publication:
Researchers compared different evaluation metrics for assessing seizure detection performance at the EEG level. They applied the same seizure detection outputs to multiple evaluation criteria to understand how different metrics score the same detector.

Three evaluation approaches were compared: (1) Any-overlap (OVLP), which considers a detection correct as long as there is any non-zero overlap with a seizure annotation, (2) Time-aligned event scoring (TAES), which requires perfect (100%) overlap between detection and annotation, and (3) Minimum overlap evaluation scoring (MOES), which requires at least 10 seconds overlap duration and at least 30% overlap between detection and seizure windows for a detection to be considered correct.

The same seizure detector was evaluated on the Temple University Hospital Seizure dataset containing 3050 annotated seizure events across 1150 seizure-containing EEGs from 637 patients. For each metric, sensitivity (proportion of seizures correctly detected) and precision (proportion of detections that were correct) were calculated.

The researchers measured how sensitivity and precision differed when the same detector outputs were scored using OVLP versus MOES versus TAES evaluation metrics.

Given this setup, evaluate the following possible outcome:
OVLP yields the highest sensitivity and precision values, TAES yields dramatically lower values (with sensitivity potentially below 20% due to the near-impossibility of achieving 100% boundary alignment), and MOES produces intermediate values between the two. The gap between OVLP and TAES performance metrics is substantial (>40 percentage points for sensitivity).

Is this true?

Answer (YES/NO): NO